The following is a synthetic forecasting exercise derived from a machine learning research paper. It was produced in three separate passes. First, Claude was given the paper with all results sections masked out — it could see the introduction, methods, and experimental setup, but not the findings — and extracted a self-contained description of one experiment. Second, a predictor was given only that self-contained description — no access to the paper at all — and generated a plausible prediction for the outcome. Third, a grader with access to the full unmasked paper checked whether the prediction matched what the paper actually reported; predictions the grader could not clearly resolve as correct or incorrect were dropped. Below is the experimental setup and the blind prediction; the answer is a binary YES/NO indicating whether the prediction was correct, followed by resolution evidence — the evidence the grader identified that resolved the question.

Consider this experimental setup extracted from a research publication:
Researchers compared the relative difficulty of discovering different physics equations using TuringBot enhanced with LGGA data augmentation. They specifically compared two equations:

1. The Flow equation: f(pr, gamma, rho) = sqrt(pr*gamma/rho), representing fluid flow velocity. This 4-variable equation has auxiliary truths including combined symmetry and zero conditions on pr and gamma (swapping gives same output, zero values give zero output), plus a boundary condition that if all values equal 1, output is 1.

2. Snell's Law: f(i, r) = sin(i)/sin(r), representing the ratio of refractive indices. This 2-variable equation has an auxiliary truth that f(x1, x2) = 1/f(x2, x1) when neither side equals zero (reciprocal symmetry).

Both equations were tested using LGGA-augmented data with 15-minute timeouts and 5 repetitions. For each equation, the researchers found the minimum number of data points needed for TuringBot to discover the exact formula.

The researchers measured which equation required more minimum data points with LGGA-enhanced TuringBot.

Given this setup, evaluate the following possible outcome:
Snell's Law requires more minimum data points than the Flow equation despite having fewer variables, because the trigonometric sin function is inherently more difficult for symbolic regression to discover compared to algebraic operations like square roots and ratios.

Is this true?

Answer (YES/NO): NO